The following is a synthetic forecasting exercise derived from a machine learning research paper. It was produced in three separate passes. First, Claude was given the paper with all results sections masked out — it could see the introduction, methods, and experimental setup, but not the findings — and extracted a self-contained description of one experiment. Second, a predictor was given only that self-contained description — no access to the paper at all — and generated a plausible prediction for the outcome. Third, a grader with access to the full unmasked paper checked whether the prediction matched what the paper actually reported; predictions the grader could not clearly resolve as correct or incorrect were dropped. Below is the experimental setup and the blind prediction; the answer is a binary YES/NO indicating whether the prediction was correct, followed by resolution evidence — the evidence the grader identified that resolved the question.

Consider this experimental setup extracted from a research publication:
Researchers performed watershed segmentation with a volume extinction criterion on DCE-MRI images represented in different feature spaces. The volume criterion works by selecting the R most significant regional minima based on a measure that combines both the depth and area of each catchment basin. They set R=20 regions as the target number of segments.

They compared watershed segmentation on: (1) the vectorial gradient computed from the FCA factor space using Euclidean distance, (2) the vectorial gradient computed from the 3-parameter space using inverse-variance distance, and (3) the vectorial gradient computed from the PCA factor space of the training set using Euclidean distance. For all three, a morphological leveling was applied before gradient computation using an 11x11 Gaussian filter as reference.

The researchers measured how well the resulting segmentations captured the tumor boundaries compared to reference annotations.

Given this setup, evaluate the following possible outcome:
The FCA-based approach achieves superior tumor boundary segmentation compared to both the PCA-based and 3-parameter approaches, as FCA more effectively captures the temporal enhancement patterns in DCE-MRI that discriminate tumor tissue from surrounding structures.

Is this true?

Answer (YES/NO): NO